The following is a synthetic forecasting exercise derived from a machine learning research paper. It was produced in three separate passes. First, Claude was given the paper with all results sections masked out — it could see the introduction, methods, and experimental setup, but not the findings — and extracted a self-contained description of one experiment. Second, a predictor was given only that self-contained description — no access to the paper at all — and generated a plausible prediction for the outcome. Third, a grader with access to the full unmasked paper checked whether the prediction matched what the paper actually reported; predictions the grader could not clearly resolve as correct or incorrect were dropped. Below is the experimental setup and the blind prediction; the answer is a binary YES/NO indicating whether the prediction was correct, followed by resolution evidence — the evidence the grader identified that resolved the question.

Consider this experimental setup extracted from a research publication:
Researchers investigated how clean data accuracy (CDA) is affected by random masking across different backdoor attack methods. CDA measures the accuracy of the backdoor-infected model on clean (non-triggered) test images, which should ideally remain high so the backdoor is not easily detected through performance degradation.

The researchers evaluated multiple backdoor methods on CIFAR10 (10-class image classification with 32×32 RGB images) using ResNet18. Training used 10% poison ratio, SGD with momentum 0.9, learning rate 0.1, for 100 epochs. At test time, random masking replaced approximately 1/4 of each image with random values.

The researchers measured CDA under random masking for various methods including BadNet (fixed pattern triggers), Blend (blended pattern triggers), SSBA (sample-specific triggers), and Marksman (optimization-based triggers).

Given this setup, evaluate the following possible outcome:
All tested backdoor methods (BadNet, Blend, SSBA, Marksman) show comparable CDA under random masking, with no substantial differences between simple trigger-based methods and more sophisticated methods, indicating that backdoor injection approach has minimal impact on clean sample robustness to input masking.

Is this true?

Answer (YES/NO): NO